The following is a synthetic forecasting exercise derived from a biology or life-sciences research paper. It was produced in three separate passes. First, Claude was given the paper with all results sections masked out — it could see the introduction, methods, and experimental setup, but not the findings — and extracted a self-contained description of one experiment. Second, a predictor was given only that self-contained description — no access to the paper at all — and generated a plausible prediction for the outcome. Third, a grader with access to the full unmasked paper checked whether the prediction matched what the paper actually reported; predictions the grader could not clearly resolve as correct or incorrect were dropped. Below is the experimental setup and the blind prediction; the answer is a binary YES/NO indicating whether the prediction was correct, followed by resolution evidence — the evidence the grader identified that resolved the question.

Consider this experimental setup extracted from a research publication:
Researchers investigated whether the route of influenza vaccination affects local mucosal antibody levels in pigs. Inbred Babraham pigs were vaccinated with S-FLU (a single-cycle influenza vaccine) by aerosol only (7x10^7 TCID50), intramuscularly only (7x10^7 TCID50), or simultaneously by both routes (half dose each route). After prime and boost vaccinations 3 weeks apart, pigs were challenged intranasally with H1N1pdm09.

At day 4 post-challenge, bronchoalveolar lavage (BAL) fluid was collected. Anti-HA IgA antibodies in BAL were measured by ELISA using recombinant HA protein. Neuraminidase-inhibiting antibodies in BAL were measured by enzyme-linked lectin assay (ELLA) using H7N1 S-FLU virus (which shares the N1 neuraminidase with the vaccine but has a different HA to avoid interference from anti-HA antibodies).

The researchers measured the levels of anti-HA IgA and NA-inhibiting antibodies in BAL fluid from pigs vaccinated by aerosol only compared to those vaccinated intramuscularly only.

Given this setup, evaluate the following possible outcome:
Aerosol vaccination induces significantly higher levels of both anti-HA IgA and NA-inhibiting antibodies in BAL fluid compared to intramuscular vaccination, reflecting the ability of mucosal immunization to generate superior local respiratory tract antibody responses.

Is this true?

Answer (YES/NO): NO